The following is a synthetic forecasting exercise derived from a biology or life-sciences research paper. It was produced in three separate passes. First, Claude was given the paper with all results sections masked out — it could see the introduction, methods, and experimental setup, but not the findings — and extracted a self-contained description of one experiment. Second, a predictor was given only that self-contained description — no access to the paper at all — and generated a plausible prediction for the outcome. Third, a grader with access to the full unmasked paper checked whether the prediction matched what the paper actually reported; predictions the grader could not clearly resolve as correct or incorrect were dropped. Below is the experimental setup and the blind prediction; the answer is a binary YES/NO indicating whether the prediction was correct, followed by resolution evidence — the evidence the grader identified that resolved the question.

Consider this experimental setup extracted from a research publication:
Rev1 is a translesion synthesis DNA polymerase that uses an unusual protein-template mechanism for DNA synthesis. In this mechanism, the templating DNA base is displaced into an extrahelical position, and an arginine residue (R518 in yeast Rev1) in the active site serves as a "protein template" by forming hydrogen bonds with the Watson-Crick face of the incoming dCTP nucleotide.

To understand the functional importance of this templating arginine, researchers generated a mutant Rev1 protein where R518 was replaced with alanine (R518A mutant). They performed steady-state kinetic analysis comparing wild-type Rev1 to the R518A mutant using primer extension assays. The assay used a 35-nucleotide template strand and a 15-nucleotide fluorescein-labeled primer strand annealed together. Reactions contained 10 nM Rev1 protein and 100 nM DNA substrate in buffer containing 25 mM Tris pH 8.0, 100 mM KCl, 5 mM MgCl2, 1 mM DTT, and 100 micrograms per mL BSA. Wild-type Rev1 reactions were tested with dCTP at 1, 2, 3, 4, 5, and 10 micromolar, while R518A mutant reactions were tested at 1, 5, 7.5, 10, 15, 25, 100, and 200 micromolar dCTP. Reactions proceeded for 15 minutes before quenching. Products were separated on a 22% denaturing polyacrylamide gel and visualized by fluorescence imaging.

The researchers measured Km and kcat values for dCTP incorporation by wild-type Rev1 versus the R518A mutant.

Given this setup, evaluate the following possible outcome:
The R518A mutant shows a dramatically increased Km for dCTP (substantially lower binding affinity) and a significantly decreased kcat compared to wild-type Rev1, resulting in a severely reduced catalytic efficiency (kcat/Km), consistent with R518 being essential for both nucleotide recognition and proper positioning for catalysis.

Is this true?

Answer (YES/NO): NO